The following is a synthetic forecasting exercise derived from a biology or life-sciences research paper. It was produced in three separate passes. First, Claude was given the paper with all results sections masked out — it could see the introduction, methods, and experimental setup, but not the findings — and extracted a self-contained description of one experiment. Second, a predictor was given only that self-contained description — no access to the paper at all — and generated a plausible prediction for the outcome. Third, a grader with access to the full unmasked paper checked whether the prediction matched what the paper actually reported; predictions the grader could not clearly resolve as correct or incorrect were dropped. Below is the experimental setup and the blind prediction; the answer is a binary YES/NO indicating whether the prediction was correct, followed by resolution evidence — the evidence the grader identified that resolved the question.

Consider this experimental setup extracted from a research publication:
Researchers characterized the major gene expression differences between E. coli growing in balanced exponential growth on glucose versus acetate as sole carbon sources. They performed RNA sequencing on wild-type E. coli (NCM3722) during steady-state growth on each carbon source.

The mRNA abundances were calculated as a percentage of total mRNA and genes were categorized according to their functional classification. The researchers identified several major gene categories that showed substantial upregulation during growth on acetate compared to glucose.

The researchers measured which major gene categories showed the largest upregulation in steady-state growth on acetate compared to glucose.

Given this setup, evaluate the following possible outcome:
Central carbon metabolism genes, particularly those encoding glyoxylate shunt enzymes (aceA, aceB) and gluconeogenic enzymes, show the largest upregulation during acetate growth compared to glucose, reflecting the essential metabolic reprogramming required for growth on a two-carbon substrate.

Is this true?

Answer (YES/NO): NO